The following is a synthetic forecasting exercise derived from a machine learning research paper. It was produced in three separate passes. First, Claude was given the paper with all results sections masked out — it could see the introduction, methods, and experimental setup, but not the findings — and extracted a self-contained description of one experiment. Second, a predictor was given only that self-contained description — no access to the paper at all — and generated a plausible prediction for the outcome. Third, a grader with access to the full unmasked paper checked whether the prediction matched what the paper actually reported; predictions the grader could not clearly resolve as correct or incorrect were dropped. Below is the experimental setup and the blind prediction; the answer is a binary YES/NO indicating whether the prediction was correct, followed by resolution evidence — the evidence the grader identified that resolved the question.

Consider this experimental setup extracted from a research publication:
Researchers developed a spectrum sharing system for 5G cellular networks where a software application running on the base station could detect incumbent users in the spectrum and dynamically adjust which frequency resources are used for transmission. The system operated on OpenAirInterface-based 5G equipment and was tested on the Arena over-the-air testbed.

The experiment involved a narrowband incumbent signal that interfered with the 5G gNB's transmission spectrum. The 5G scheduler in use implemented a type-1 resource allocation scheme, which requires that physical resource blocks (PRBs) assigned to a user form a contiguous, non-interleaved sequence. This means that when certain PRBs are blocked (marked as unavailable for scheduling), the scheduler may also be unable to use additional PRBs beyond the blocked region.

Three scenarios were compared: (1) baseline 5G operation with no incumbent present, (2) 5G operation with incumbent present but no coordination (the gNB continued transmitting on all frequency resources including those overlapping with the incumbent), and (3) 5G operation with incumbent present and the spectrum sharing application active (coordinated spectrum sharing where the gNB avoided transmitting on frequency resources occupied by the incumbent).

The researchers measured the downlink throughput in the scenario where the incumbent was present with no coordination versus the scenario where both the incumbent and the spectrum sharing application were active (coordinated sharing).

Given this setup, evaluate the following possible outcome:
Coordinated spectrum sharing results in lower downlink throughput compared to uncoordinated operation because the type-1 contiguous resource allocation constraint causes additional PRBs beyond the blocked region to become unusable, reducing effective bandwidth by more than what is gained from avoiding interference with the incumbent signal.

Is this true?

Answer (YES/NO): NO